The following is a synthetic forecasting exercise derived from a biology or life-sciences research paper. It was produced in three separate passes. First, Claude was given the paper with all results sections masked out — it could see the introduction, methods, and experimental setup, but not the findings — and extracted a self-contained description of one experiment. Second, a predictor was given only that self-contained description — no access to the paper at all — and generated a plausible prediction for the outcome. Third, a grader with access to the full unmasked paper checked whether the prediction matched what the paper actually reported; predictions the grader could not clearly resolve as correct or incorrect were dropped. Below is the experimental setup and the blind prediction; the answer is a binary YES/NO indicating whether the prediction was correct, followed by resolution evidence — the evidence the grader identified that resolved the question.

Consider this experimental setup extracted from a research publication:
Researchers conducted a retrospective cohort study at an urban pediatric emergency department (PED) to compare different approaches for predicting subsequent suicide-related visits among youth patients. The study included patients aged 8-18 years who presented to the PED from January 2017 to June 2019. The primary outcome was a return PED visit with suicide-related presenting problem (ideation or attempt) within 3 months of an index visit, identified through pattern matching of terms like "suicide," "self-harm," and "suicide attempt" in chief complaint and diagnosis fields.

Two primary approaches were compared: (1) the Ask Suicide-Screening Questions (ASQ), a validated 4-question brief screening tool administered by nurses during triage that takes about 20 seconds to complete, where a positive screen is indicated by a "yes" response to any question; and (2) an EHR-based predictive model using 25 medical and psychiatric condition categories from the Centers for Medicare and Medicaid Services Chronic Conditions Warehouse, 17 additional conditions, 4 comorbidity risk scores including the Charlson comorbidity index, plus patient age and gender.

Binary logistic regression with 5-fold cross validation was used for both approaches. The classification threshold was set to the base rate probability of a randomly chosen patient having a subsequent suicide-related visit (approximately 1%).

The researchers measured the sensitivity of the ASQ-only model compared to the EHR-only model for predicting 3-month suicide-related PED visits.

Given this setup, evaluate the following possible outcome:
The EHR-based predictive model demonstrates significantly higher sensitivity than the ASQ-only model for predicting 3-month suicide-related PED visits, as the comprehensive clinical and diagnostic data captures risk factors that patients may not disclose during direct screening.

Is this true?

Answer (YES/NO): NO